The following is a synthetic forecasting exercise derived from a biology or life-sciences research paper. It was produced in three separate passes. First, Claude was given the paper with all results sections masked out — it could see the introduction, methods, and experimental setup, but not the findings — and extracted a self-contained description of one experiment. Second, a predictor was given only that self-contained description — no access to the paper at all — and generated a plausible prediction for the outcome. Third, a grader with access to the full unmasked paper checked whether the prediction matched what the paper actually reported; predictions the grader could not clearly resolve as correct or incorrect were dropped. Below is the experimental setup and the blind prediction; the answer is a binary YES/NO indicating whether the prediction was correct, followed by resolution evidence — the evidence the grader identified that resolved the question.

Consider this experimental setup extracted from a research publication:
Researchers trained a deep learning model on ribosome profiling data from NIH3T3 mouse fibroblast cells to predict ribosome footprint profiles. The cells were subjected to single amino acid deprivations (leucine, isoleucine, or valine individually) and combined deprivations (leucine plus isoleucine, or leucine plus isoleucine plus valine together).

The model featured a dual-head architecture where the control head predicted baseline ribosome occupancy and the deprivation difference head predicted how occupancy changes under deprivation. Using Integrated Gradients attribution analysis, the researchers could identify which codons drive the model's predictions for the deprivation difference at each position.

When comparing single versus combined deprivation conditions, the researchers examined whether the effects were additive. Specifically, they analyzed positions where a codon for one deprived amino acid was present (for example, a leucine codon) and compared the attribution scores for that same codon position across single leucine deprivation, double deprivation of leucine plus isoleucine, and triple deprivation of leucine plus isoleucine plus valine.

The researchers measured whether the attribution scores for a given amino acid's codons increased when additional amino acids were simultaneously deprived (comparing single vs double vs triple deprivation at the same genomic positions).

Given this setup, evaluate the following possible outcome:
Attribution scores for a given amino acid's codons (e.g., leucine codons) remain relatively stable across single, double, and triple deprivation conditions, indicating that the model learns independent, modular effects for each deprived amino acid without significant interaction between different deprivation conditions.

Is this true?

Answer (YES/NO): NO